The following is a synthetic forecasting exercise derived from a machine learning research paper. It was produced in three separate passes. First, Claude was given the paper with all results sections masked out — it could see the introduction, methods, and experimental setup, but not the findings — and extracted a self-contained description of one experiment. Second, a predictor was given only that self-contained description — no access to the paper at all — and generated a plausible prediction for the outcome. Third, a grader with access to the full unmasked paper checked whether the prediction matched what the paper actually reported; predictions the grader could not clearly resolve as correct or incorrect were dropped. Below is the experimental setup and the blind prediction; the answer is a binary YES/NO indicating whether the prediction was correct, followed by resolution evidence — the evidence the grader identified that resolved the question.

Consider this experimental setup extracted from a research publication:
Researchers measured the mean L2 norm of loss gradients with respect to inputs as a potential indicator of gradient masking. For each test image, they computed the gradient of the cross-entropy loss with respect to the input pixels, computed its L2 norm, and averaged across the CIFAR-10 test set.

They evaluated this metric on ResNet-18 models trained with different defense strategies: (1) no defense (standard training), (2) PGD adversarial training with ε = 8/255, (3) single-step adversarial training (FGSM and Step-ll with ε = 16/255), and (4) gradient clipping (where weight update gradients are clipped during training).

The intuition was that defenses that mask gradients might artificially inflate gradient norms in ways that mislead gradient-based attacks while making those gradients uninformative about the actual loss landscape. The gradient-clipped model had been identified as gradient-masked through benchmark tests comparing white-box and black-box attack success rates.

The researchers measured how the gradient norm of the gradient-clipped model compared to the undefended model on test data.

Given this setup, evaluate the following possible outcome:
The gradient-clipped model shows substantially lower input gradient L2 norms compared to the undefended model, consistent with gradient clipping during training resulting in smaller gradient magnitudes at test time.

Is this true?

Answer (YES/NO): YES